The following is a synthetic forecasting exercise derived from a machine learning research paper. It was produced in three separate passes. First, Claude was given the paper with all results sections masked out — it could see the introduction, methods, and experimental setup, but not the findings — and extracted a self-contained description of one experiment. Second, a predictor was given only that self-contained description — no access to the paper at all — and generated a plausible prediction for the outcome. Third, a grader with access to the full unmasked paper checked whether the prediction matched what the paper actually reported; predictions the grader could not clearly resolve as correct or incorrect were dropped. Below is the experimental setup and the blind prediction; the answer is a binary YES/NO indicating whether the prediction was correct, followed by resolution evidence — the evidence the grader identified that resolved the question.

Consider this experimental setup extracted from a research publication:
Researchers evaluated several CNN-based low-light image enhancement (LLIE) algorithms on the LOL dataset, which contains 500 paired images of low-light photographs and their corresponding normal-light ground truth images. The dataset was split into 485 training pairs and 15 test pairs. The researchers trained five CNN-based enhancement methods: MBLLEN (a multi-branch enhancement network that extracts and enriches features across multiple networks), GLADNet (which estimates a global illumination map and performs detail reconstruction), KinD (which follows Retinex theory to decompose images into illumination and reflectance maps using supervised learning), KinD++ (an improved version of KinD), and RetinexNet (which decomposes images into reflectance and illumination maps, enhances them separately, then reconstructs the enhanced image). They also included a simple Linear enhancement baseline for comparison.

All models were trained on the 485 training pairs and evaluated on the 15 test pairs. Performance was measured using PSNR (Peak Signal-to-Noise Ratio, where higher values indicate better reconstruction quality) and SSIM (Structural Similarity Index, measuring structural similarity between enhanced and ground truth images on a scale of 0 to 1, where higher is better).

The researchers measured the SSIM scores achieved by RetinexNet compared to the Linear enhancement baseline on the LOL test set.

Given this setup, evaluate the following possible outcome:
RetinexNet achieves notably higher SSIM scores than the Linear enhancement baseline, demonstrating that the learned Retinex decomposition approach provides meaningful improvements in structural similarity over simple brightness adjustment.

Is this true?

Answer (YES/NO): NO